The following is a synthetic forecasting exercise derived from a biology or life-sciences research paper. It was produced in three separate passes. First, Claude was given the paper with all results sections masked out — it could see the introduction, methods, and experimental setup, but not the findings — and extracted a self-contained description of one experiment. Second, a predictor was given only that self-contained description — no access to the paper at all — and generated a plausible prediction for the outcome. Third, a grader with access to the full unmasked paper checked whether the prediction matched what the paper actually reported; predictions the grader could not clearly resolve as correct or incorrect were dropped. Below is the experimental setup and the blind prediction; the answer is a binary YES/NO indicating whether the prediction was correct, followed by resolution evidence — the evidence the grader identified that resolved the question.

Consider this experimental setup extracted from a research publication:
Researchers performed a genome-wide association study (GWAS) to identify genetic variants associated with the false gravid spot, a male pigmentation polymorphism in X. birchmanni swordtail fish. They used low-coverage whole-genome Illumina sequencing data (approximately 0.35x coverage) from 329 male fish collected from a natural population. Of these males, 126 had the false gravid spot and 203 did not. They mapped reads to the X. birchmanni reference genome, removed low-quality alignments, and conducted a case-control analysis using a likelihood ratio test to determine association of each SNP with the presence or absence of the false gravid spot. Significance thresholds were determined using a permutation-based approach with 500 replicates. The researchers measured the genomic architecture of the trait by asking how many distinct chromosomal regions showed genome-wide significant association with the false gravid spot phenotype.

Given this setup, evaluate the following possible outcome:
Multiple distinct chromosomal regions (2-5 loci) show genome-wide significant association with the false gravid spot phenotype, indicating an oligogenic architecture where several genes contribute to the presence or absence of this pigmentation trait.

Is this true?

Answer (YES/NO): NO